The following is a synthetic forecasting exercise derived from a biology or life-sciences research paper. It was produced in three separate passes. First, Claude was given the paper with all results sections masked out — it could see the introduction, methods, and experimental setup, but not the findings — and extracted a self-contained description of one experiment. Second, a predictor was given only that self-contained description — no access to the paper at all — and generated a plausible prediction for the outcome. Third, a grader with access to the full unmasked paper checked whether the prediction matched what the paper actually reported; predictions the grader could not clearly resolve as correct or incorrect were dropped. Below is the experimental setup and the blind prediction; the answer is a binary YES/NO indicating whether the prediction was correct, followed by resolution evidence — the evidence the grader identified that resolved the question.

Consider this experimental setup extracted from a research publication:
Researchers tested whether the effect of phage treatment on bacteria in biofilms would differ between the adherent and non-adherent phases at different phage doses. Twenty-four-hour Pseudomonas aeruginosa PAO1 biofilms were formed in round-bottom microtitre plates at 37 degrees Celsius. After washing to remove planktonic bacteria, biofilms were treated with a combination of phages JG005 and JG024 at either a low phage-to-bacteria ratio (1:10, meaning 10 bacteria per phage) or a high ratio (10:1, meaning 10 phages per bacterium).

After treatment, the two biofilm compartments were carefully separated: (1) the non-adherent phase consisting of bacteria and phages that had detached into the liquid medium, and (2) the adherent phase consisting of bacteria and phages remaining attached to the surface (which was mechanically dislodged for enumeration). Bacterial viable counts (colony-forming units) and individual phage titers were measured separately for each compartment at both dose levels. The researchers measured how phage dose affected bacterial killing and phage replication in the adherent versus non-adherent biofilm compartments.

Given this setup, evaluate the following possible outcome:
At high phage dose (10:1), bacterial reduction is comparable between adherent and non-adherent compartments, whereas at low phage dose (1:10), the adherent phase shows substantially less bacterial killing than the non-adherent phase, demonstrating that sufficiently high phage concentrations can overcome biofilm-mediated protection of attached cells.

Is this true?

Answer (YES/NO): NO